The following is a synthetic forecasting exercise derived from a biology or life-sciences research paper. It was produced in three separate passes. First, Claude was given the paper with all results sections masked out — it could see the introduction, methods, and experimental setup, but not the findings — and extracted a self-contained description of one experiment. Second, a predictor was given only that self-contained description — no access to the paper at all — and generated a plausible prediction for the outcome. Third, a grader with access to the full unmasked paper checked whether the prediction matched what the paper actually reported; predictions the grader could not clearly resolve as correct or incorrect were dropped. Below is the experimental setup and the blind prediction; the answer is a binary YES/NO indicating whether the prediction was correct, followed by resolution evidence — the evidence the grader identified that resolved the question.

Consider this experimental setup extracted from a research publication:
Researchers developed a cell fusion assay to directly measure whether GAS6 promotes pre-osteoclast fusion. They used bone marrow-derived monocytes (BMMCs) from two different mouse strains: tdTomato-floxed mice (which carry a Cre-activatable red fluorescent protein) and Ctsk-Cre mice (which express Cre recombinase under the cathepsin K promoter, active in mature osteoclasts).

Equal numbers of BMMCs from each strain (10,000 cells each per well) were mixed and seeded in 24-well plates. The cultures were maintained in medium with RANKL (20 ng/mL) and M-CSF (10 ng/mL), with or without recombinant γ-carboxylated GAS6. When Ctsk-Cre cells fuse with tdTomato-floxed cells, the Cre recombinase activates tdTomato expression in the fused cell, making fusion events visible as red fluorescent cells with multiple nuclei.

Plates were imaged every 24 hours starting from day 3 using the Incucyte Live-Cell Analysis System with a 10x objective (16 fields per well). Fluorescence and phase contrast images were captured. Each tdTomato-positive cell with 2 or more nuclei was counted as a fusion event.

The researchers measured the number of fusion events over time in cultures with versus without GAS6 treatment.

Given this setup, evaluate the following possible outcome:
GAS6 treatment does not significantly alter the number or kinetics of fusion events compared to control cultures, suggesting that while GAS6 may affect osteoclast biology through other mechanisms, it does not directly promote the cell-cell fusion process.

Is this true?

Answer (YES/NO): NO